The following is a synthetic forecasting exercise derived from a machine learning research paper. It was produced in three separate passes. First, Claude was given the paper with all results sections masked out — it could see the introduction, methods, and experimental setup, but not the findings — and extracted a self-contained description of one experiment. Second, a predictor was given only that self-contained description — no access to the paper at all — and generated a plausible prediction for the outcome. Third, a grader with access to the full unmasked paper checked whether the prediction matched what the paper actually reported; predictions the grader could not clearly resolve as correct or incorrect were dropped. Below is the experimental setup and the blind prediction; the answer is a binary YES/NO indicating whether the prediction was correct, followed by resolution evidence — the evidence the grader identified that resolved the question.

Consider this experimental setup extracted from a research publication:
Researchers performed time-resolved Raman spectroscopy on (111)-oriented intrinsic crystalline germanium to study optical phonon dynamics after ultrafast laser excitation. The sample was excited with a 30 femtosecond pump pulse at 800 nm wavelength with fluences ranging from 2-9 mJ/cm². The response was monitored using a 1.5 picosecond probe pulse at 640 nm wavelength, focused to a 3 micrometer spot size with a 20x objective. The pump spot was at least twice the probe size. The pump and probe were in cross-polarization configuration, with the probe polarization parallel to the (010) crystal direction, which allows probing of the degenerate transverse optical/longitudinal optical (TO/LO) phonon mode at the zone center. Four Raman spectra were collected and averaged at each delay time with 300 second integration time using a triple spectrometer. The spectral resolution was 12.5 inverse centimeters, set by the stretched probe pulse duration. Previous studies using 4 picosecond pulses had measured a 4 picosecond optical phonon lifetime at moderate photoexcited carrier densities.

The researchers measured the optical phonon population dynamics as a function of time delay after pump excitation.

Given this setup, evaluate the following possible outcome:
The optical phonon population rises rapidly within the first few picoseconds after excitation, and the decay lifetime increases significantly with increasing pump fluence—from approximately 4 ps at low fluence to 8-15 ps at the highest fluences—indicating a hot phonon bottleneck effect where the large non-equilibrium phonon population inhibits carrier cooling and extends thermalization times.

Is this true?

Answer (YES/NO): NO